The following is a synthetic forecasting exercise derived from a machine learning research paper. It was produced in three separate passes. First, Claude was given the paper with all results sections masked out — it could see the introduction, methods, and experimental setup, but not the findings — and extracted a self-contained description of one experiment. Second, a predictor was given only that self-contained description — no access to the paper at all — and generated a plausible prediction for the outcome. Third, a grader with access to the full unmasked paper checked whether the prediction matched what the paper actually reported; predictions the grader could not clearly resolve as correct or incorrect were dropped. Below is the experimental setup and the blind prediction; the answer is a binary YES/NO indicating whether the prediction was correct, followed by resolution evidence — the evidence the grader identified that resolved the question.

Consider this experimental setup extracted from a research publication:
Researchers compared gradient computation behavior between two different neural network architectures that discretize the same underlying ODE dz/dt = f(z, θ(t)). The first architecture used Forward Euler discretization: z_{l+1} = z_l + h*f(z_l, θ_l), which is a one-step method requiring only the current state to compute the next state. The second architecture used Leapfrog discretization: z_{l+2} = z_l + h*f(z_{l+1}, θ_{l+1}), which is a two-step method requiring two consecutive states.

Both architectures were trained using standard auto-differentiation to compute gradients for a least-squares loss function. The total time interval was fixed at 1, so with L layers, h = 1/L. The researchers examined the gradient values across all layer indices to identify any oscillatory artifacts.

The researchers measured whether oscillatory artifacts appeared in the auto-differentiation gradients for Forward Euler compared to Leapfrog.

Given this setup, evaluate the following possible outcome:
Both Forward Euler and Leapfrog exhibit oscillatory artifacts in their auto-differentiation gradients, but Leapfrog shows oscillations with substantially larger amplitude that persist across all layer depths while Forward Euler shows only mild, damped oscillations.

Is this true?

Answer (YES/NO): NO